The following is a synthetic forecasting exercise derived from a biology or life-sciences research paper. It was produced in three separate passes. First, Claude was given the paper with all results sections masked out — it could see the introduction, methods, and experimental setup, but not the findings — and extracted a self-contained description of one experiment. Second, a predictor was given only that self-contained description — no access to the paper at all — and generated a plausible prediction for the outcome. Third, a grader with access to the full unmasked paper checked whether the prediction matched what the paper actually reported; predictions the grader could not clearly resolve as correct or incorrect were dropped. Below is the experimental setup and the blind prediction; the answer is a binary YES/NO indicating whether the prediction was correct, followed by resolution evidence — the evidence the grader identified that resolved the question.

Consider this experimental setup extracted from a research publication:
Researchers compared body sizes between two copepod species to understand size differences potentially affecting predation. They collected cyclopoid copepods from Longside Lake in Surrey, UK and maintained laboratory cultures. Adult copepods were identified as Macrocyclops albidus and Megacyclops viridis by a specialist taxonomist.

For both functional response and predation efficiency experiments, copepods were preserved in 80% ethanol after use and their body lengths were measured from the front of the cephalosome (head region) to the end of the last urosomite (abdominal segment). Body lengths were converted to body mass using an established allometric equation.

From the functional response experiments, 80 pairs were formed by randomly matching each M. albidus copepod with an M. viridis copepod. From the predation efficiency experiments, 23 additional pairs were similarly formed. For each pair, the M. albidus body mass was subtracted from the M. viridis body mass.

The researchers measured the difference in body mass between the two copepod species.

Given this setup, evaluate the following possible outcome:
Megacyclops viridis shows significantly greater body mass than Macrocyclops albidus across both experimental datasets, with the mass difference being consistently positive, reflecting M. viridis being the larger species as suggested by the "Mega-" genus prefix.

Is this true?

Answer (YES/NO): YES